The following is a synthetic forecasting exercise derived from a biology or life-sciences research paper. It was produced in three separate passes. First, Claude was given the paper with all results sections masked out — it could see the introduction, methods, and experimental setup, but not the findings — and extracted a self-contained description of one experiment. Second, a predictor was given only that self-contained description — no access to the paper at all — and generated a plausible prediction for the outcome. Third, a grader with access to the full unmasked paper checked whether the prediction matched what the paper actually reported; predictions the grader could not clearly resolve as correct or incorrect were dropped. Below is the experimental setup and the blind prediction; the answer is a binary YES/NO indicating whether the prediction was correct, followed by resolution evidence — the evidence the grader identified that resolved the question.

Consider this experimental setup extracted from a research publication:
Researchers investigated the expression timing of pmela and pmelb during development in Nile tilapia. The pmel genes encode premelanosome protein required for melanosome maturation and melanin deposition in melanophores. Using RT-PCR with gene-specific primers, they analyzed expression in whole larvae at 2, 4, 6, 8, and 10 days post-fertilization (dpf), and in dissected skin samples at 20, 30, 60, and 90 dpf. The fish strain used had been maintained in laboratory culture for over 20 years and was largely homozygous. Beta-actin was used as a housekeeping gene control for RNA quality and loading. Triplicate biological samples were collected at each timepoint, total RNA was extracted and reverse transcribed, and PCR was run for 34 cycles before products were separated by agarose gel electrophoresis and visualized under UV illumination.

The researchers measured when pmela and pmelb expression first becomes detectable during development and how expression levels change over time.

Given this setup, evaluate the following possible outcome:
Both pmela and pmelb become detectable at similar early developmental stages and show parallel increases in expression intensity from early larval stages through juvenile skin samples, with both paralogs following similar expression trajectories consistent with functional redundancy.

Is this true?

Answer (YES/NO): NO